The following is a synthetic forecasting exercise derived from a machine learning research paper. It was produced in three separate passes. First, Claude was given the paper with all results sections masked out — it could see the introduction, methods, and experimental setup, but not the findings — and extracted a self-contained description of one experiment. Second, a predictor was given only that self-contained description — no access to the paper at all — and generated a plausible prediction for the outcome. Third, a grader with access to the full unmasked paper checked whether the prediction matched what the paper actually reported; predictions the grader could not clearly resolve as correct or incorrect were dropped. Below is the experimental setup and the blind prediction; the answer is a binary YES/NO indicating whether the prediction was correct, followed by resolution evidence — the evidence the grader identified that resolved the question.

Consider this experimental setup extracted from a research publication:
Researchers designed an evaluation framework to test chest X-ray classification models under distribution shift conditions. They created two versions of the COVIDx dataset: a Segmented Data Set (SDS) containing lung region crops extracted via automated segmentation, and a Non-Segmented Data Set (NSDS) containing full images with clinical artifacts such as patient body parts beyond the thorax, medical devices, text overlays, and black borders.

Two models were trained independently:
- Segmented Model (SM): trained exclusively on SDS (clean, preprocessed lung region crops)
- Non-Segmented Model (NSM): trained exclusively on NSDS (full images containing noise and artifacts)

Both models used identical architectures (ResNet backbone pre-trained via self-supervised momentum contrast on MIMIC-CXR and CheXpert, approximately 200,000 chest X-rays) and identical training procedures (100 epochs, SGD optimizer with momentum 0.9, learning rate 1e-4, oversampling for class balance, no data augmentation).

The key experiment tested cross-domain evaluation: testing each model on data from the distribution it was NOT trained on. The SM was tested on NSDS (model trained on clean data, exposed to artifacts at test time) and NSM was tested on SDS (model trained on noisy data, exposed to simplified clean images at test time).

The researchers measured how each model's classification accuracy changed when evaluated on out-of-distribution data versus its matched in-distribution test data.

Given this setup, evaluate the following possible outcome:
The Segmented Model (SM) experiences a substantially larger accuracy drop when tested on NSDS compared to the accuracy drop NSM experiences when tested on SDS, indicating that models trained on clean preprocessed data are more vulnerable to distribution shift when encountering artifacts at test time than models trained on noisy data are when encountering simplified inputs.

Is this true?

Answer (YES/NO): NO